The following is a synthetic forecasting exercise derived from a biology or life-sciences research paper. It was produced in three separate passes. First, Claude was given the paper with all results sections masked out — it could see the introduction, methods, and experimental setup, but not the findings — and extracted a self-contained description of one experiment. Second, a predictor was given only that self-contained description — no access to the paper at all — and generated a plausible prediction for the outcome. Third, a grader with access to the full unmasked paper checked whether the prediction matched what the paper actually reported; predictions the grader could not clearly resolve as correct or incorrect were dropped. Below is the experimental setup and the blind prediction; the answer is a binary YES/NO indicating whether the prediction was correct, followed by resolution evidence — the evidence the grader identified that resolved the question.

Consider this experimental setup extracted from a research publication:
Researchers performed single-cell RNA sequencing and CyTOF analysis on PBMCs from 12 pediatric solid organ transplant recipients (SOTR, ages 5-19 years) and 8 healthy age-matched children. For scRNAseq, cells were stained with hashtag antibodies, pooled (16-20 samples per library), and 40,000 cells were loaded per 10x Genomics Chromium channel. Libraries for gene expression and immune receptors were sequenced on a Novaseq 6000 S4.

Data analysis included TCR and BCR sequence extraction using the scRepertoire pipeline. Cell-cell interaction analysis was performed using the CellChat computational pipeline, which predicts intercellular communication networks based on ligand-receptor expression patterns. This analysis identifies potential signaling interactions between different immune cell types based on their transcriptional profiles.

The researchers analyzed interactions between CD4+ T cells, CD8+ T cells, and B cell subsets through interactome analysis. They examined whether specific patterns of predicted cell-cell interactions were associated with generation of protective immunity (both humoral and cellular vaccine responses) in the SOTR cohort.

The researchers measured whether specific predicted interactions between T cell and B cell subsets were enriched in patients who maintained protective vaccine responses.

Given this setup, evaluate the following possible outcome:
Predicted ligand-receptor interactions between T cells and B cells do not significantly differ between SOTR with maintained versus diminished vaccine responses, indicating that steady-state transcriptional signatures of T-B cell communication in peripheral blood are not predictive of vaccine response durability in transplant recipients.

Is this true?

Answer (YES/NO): NO